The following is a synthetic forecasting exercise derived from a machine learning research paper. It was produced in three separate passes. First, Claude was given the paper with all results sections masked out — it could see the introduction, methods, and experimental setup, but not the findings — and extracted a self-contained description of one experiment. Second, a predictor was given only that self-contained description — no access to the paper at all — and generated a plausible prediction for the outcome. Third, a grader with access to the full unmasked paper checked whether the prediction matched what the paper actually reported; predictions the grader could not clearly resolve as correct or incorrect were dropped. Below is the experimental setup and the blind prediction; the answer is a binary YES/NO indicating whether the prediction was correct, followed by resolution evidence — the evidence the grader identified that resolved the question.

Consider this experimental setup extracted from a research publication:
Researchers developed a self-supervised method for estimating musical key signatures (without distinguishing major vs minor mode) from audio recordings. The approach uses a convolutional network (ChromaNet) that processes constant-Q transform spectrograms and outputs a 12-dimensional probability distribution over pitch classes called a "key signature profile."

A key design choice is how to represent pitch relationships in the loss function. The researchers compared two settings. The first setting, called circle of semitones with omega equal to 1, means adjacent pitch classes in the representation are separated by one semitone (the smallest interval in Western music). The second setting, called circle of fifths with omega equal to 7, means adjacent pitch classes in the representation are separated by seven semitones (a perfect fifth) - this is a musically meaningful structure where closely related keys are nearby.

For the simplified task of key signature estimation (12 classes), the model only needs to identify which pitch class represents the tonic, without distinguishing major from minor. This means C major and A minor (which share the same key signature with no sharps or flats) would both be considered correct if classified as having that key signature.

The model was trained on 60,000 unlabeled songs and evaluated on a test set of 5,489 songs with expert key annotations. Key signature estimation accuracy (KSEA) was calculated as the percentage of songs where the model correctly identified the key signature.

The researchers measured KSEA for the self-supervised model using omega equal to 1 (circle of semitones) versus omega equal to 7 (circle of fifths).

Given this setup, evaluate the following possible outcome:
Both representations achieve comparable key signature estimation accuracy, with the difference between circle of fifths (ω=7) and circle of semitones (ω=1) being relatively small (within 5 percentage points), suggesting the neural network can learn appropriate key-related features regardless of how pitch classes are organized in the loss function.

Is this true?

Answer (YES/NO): YES